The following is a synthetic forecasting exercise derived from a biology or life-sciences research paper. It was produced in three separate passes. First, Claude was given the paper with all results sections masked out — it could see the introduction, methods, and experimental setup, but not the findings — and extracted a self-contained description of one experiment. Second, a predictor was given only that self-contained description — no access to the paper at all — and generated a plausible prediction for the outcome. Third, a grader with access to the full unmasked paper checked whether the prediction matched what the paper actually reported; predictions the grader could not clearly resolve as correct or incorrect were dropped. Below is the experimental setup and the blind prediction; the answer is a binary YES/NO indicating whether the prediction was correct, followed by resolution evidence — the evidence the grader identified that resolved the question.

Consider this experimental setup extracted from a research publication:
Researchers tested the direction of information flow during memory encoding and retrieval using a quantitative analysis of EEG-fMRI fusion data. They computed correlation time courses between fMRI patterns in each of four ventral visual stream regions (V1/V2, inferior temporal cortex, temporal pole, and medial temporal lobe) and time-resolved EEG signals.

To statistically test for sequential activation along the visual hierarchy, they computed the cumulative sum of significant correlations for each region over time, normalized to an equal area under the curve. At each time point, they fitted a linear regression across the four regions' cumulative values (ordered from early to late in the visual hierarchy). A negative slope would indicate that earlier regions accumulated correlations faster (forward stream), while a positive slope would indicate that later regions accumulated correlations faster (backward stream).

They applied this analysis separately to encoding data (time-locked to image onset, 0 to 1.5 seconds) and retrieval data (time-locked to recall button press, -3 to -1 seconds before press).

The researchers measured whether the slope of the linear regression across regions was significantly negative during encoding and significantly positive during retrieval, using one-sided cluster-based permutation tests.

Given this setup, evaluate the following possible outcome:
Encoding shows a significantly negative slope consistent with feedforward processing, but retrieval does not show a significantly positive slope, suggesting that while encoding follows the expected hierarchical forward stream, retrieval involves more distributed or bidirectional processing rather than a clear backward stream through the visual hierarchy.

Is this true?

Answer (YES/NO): NO